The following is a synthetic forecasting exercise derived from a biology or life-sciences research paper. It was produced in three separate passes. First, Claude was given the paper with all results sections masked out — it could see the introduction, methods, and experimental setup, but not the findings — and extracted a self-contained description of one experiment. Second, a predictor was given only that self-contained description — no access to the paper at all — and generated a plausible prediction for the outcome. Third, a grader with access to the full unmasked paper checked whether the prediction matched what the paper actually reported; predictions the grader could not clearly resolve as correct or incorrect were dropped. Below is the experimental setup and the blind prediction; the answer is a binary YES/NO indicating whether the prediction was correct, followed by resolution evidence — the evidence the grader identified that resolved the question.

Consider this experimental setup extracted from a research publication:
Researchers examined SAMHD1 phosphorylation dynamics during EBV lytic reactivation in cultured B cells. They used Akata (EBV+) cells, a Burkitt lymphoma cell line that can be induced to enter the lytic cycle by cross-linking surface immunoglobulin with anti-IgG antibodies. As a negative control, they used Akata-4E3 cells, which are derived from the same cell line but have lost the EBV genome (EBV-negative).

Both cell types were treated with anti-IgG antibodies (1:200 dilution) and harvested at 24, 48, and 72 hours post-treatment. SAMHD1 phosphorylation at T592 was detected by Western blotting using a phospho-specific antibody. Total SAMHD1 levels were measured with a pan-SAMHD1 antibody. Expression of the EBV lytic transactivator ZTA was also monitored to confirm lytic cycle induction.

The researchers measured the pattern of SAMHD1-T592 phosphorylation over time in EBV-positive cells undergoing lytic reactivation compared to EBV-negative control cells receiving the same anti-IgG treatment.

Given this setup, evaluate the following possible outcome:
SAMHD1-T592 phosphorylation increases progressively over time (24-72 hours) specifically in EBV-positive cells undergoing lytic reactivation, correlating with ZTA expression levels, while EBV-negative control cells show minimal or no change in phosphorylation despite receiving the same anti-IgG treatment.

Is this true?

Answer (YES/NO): NO